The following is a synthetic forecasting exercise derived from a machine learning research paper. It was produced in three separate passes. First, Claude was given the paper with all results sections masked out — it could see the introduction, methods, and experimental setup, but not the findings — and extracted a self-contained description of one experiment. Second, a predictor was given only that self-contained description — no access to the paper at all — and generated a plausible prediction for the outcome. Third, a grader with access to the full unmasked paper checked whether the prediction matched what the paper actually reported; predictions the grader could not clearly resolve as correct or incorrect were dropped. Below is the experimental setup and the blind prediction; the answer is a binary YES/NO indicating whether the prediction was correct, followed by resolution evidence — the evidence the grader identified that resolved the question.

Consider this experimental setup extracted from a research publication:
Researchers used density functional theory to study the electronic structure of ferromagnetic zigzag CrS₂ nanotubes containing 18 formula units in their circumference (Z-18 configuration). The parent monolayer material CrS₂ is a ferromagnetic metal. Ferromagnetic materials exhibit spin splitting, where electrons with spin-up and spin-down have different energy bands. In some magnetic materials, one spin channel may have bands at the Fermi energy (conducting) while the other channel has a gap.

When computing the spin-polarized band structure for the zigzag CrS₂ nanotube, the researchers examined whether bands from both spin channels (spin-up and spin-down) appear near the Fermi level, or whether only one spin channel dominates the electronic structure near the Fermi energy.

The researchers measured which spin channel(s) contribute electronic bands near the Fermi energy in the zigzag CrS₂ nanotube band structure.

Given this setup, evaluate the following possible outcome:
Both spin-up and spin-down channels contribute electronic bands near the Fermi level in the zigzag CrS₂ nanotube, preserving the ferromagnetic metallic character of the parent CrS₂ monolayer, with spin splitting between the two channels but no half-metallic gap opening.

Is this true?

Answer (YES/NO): NO